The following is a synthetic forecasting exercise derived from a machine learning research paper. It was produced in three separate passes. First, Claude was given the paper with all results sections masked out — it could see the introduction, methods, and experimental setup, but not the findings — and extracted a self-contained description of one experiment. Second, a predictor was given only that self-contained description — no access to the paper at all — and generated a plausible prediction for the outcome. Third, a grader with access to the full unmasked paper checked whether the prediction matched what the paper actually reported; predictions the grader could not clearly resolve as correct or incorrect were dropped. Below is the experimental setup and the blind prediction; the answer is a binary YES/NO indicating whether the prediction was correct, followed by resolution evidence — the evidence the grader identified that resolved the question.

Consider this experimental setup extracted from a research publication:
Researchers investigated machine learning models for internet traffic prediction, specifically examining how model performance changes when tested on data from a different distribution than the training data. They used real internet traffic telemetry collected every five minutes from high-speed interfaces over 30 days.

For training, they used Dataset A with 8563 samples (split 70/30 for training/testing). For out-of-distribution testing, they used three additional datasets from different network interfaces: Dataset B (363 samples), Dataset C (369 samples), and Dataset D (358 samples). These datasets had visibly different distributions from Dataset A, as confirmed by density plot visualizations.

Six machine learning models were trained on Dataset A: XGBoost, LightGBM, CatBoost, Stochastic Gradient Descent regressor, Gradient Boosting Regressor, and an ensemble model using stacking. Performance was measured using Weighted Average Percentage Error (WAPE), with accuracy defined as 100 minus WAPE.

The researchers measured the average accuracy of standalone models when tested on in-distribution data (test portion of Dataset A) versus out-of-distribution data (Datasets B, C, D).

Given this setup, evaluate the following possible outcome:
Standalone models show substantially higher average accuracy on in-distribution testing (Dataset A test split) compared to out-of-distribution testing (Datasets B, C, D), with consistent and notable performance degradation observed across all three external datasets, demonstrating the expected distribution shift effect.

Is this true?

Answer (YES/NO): YES